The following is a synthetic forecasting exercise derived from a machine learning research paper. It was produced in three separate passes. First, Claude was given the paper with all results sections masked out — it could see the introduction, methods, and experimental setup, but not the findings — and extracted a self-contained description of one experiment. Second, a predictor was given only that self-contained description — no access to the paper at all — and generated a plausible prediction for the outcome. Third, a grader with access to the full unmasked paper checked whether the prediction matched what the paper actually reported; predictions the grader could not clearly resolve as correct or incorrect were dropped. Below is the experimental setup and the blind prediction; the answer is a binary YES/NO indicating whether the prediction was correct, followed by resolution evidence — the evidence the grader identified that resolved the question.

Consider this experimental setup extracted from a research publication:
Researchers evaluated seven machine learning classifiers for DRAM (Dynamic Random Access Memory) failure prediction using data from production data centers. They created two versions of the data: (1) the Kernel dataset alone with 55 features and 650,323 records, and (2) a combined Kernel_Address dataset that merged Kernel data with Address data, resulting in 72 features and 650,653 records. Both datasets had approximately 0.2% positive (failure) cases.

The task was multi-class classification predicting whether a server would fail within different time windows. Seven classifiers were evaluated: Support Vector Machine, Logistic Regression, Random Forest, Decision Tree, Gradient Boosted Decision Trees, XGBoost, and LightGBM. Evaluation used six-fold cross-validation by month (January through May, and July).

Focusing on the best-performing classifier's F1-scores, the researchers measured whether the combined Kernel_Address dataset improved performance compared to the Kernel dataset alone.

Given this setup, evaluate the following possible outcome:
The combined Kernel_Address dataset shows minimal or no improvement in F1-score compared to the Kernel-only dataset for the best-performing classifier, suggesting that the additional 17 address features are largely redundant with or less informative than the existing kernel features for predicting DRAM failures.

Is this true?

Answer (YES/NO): NO